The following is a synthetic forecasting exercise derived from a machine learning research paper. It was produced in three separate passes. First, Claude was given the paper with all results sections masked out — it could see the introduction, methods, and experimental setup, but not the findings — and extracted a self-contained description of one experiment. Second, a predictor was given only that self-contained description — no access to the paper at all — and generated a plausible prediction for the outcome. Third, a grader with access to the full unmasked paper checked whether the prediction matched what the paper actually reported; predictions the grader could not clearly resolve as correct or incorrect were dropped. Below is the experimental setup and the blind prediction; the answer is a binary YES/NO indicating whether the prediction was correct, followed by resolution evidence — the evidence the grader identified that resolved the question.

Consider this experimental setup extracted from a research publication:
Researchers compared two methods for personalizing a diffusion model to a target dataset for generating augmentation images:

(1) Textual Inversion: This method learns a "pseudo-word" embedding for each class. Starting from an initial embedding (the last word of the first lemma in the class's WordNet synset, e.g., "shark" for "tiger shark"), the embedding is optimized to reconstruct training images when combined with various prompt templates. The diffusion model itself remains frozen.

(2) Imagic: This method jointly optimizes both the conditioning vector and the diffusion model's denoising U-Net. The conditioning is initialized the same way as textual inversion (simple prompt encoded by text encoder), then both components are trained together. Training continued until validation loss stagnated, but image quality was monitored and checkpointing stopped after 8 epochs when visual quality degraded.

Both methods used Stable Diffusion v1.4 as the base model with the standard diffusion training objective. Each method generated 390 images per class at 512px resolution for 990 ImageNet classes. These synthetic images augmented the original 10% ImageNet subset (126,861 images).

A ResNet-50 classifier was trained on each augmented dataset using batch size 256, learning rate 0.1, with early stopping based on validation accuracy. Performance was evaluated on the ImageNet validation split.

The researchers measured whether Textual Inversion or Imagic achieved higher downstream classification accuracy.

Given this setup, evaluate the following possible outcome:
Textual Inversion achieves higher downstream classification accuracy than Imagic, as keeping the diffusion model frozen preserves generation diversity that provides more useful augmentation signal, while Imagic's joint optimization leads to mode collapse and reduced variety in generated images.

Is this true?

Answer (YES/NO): NO